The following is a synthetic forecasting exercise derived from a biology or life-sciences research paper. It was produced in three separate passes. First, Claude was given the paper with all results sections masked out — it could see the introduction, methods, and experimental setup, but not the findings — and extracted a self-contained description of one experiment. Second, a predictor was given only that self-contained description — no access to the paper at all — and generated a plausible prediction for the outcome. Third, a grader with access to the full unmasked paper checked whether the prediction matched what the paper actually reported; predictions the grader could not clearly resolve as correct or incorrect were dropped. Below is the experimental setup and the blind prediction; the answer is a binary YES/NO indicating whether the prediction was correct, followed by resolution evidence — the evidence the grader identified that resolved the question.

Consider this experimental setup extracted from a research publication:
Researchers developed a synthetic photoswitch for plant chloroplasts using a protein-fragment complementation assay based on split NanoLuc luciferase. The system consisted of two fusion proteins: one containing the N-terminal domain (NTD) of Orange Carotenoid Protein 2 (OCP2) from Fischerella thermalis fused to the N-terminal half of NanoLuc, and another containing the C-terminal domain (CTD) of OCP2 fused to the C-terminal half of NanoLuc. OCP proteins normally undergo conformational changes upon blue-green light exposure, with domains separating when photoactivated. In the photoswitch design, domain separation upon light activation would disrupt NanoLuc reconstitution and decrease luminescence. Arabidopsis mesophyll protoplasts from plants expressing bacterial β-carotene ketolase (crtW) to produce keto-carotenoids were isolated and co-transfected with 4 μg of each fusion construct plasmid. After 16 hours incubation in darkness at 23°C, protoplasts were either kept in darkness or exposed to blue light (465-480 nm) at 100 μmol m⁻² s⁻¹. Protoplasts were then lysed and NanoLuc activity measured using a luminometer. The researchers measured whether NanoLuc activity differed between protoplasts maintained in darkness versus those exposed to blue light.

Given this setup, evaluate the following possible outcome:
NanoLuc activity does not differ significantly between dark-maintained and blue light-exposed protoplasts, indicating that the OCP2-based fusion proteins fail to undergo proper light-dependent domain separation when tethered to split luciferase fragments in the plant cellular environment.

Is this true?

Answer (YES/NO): NO